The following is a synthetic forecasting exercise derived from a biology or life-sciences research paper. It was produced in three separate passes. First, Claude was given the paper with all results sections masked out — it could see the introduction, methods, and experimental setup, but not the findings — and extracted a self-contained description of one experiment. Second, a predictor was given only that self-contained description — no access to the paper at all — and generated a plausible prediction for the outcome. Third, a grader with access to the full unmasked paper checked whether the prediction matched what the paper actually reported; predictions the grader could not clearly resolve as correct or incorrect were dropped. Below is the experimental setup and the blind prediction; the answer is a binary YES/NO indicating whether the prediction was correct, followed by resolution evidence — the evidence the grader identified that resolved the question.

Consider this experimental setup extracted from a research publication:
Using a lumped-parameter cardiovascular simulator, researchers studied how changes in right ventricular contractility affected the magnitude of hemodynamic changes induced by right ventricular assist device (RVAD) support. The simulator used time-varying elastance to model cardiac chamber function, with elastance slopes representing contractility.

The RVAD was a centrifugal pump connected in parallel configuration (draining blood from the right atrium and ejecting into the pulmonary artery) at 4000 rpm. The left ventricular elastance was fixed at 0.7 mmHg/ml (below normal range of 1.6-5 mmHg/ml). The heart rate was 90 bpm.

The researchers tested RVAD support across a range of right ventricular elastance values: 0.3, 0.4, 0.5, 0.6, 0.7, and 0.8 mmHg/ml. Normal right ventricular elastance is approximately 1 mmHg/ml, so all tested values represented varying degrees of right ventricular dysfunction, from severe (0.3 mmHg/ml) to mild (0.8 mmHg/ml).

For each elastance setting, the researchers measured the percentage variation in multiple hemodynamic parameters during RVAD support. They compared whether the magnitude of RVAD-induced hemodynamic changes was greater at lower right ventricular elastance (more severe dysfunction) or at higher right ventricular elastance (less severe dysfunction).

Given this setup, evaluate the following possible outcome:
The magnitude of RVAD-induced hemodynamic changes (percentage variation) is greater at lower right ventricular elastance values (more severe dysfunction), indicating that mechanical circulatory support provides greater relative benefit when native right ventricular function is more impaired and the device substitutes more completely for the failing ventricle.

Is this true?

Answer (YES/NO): YES